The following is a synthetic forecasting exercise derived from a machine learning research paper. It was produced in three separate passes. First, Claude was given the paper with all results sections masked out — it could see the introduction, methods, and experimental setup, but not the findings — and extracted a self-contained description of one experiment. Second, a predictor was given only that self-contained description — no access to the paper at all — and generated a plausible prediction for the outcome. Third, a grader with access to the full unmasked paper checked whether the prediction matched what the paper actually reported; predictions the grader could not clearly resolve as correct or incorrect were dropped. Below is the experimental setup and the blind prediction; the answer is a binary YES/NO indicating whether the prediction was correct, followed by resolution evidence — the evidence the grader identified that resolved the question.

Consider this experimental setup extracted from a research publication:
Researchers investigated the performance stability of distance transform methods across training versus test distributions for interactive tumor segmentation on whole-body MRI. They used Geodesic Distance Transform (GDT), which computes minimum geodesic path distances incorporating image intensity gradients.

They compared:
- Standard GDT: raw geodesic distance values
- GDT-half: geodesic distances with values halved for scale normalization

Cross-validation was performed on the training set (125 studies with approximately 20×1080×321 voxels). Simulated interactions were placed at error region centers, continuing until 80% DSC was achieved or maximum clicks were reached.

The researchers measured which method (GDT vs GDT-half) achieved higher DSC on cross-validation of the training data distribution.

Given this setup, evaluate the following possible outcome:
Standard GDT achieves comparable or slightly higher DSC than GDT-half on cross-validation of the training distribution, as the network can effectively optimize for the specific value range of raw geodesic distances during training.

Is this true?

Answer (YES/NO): YES